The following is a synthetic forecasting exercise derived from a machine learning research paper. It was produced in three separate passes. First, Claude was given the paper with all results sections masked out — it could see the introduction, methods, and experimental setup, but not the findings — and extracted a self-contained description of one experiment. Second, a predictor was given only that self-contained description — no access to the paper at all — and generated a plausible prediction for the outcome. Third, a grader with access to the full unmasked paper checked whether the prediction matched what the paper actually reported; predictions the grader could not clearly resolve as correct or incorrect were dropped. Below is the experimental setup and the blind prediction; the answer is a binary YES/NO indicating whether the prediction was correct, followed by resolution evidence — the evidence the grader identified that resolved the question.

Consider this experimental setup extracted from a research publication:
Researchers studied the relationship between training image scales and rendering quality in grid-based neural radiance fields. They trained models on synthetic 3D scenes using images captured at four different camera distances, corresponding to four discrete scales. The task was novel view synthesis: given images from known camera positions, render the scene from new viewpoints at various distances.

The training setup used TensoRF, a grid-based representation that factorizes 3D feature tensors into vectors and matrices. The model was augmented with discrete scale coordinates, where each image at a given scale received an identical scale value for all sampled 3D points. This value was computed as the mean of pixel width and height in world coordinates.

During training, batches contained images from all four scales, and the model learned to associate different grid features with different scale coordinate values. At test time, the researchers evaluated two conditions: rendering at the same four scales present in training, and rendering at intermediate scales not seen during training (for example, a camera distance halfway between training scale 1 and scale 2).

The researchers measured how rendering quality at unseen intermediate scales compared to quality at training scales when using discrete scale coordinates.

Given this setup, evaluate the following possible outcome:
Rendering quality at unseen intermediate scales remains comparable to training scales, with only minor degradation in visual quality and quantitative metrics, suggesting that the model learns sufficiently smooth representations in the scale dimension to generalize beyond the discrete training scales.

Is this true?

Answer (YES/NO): NO